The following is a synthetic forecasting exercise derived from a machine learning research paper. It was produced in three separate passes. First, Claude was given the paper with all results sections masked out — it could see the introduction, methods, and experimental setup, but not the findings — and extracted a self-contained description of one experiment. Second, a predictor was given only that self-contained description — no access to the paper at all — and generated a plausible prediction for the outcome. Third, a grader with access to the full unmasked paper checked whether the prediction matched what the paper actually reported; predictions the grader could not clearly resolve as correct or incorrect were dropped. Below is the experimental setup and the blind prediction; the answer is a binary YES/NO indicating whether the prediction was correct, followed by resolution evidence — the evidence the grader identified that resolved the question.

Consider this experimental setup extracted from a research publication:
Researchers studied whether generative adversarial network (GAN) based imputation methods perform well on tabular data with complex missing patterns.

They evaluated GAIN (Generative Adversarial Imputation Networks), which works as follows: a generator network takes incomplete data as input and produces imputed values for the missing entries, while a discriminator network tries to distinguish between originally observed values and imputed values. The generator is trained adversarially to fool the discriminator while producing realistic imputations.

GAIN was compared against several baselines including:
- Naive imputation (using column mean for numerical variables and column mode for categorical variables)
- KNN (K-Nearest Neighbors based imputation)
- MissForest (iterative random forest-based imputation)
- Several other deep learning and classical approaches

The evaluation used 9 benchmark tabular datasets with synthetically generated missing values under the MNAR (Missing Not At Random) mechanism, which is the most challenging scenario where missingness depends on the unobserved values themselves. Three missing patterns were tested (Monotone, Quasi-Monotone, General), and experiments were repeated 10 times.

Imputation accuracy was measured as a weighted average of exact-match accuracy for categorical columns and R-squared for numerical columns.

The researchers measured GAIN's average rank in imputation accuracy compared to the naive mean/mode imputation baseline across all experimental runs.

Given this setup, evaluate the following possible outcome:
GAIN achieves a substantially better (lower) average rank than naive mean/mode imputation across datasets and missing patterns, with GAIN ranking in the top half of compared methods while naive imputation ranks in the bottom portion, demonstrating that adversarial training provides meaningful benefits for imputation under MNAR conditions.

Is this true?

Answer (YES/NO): NO